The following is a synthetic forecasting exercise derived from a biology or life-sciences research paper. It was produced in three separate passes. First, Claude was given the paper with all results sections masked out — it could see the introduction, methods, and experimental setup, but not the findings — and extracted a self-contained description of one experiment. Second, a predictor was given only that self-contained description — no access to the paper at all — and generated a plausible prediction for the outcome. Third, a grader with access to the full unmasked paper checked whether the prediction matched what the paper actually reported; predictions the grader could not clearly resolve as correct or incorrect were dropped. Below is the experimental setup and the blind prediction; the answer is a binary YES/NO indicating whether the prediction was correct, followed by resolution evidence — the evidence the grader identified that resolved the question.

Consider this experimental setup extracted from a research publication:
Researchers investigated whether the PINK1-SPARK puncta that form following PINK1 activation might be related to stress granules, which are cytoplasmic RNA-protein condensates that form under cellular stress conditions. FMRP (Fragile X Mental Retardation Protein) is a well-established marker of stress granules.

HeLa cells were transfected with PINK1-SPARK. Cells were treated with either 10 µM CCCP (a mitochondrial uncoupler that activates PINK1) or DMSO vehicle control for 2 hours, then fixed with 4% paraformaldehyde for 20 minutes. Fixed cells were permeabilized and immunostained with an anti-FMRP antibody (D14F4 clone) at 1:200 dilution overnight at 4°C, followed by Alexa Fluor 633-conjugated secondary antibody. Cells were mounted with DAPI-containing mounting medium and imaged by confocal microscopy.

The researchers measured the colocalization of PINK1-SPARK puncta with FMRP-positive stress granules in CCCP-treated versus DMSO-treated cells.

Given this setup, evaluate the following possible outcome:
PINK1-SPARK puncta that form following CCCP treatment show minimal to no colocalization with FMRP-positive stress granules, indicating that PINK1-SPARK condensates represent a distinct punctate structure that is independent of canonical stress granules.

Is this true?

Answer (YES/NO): NO